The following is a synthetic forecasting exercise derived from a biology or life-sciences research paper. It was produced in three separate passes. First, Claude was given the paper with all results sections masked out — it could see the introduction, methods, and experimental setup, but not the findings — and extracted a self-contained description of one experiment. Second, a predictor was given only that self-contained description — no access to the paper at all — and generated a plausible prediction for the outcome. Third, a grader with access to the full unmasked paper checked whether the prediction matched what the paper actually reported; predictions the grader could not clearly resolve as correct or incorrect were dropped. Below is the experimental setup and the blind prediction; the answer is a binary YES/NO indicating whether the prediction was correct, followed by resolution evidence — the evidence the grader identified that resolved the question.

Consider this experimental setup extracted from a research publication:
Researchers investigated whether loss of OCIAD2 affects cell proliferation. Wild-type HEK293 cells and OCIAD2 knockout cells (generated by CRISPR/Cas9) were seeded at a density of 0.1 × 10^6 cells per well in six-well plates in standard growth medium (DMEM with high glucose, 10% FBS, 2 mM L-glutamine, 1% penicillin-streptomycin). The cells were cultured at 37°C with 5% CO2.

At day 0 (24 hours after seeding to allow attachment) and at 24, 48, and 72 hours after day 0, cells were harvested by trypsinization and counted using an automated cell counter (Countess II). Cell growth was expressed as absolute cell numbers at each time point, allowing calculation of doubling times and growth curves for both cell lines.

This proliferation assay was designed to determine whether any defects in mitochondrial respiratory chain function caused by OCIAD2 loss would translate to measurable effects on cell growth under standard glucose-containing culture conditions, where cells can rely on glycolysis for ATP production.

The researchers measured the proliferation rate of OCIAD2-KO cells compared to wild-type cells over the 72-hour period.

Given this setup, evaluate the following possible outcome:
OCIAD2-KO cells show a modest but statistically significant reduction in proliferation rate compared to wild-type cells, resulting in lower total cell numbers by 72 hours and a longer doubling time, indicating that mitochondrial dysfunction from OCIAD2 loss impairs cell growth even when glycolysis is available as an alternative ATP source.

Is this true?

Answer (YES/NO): YES